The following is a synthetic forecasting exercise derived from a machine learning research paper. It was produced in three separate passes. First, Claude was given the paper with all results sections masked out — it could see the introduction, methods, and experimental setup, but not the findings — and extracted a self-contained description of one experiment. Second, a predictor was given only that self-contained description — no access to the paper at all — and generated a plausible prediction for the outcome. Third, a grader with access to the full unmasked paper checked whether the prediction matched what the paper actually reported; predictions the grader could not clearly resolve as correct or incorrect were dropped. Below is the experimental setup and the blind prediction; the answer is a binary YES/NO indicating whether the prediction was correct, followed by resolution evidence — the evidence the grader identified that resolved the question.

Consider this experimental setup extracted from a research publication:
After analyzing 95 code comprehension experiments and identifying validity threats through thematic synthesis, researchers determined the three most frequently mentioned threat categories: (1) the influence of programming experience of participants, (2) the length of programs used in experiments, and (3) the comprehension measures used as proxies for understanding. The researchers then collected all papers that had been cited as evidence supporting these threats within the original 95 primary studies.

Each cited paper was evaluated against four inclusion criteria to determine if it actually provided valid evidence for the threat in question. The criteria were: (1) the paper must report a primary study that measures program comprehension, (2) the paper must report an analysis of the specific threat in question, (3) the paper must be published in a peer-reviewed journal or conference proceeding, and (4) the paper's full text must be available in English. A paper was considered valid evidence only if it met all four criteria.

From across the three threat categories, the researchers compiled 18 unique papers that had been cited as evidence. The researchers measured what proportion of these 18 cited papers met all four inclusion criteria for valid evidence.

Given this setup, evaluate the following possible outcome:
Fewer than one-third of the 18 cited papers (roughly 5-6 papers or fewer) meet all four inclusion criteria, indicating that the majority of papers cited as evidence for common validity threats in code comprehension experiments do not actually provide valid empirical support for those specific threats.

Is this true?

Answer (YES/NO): YES